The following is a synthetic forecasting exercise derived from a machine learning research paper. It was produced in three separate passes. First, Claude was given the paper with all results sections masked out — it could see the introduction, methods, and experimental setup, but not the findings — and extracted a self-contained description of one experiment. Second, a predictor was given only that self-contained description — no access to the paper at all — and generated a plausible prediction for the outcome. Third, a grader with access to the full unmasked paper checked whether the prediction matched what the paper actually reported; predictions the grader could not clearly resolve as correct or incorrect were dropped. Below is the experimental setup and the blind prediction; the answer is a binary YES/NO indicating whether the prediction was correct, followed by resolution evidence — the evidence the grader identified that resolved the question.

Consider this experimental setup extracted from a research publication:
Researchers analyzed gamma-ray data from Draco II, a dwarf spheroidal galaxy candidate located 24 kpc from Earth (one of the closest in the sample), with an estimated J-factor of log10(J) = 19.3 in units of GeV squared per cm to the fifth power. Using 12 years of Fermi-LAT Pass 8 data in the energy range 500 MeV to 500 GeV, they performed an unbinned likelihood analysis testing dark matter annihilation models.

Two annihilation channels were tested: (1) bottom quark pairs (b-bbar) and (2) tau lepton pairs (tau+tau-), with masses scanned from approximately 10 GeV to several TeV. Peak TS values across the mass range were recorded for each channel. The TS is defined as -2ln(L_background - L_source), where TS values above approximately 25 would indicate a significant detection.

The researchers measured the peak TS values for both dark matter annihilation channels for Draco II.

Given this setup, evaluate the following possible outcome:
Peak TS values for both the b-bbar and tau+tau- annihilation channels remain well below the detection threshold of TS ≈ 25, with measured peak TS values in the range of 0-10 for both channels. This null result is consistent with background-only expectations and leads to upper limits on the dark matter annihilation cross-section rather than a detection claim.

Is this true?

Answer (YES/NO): YES